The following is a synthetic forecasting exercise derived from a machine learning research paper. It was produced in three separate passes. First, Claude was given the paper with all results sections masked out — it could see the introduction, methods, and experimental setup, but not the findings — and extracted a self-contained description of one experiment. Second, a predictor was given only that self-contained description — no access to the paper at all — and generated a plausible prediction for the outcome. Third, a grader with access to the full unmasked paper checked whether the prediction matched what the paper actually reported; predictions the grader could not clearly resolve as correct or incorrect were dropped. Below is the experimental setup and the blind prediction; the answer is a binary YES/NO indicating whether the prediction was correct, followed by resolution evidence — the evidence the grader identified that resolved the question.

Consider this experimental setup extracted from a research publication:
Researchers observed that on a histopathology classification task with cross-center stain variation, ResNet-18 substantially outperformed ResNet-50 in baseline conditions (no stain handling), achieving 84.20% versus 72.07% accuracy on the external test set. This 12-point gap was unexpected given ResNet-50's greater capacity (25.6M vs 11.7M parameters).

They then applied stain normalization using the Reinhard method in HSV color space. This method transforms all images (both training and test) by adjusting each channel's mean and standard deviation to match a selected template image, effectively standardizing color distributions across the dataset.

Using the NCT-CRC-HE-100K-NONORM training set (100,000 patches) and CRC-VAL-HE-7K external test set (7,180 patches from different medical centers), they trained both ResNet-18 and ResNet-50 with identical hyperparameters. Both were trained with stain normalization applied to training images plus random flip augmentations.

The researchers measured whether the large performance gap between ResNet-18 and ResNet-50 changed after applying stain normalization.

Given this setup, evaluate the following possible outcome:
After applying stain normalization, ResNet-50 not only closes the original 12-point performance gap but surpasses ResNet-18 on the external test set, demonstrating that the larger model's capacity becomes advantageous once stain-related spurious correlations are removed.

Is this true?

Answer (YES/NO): NO